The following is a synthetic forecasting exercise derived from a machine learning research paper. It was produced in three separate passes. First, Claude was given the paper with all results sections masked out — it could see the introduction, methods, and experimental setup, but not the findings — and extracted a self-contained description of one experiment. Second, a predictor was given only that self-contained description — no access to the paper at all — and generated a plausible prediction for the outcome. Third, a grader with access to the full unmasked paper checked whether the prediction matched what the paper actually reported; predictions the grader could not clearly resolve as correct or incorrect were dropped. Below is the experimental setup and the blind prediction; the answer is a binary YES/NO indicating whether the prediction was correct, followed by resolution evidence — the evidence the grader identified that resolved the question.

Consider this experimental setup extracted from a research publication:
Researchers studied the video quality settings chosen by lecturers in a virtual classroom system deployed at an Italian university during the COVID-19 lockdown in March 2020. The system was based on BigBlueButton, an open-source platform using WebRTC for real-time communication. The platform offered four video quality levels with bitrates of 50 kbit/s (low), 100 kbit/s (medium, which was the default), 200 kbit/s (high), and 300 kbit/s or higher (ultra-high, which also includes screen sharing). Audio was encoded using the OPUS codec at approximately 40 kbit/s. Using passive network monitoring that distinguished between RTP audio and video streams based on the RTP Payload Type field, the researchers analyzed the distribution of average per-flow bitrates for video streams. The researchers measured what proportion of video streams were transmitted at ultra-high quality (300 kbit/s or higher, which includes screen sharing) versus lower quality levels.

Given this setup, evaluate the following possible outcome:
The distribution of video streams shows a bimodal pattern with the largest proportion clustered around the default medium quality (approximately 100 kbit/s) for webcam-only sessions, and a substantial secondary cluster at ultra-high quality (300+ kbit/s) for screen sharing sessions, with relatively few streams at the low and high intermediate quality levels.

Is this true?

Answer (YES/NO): NO